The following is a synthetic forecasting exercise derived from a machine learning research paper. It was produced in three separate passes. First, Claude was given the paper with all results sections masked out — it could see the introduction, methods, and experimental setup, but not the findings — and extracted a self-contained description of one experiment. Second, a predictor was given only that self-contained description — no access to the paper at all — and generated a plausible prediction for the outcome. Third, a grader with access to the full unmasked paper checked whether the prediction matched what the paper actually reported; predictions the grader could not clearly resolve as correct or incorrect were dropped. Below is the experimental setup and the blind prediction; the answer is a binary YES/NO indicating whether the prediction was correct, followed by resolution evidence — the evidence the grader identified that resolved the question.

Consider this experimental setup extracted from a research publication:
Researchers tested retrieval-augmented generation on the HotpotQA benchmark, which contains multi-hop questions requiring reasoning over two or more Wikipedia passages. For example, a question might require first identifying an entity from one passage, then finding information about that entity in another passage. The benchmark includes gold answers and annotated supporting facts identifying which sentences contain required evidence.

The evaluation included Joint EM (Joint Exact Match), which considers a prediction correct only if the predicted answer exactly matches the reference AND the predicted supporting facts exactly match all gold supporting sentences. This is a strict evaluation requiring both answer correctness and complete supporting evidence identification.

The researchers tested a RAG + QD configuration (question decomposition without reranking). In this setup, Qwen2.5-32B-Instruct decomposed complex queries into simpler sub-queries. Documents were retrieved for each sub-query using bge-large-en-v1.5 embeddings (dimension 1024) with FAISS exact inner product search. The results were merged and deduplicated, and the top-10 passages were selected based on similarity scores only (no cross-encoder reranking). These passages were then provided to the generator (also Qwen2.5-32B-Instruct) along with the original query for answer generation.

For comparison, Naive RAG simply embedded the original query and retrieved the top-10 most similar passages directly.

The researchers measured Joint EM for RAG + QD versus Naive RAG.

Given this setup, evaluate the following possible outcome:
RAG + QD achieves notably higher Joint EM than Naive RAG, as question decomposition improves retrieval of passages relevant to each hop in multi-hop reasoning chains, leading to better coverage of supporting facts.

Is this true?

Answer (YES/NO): NO